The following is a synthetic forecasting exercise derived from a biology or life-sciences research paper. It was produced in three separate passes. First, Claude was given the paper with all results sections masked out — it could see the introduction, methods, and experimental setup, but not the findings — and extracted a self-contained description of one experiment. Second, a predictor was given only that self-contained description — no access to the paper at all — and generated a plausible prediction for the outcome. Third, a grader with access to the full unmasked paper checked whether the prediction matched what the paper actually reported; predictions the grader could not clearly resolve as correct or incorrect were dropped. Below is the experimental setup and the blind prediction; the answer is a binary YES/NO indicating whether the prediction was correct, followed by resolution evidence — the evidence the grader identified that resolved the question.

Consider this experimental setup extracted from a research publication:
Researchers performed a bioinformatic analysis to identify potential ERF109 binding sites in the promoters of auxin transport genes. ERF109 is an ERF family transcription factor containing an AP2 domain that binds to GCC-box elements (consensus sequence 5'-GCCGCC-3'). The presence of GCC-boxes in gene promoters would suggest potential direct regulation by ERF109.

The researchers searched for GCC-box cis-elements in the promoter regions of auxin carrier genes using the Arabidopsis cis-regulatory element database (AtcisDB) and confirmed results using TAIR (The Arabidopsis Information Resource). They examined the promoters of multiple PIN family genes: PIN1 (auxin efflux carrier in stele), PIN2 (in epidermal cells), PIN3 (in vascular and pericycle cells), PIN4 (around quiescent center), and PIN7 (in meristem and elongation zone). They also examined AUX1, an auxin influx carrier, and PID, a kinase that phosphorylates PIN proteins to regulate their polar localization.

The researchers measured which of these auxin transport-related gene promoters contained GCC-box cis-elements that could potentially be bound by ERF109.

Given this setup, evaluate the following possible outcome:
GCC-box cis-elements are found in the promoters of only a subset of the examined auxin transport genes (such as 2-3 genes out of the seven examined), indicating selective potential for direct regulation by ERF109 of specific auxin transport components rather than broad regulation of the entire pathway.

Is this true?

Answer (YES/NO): YES